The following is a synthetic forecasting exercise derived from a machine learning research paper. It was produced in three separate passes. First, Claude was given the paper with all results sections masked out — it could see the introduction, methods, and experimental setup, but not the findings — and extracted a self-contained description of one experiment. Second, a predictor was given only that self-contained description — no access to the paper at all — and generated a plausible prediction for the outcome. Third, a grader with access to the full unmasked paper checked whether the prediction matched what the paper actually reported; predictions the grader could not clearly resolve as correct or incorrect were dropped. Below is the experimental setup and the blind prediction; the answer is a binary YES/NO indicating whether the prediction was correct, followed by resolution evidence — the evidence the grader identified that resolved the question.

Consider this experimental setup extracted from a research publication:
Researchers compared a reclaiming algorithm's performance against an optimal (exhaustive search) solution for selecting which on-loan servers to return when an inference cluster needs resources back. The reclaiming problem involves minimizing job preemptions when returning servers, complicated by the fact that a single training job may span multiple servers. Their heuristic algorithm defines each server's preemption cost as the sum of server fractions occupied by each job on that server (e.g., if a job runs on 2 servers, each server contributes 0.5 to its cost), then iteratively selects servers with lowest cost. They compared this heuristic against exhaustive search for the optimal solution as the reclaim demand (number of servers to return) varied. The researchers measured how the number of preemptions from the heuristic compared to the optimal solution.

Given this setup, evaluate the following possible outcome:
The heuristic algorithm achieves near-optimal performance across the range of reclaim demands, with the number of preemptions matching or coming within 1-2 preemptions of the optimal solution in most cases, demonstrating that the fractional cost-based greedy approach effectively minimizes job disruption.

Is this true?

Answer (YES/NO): NO